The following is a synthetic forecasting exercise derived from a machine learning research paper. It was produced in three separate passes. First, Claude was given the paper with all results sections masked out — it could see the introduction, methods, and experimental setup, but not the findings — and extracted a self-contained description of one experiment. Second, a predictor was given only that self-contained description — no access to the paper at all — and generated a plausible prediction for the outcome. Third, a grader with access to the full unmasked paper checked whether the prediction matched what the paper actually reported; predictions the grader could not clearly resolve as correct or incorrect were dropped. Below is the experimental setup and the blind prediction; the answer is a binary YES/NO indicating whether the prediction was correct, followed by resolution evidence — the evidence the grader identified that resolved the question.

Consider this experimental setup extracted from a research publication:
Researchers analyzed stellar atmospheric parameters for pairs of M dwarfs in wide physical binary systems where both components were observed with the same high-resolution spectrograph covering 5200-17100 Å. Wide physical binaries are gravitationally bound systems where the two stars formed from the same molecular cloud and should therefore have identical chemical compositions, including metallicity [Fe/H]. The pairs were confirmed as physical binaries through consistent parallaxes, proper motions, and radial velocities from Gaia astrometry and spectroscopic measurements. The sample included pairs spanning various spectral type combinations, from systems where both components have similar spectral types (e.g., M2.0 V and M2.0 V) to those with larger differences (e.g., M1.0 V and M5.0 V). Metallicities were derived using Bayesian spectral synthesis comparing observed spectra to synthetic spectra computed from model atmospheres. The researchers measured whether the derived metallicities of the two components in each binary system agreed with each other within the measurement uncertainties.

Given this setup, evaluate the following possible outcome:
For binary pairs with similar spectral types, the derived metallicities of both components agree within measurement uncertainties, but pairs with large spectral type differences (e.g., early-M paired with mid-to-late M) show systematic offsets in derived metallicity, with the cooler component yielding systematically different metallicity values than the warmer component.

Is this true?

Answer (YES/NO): NO